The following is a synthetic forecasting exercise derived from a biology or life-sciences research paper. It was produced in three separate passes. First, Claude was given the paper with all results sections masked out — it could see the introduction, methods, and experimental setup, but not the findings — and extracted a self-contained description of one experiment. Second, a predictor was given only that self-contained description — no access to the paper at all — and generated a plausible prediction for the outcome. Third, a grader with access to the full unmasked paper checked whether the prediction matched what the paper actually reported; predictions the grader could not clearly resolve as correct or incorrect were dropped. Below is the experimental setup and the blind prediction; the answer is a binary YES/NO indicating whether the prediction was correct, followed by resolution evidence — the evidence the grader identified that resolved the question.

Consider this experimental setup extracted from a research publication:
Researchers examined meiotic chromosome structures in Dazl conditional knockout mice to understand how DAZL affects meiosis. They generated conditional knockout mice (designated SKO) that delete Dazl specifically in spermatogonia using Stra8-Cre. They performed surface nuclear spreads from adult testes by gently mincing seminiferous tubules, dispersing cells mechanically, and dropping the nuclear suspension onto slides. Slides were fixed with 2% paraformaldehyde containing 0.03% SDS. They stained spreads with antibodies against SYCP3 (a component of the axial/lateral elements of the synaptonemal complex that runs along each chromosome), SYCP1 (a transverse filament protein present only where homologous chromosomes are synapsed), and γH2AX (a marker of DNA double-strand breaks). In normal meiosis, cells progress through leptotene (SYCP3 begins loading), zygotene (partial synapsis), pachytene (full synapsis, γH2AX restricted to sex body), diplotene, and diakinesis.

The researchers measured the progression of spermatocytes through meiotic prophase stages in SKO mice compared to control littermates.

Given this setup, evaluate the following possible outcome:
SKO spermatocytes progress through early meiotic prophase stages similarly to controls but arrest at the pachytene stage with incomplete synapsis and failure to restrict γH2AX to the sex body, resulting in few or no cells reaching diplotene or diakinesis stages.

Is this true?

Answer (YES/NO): NO